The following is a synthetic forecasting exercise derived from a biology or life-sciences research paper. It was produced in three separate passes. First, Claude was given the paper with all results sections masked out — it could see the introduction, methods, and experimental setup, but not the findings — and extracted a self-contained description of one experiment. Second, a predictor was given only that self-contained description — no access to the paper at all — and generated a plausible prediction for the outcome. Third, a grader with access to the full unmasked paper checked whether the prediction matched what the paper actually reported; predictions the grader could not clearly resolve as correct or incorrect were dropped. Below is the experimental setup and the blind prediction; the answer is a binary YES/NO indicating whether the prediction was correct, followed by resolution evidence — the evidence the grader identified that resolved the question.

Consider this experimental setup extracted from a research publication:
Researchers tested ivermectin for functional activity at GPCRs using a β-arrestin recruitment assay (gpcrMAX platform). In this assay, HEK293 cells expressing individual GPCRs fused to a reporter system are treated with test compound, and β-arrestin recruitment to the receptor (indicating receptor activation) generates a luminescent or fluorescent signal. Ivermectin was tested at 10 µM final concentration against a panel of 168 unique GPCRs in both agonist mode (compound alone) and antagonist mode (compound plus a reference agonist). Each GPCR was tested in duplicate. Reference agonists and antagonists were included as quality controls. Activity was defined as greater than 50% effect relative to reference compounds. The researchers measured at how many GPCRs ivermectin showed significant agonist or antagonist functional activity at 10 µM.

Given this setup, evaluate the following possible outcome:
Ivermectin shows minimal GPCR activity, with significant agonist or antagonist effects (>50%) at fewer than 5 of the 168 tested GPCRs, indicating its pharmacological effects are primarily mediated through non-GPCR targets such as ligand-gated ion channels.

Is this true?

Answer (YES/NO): NO